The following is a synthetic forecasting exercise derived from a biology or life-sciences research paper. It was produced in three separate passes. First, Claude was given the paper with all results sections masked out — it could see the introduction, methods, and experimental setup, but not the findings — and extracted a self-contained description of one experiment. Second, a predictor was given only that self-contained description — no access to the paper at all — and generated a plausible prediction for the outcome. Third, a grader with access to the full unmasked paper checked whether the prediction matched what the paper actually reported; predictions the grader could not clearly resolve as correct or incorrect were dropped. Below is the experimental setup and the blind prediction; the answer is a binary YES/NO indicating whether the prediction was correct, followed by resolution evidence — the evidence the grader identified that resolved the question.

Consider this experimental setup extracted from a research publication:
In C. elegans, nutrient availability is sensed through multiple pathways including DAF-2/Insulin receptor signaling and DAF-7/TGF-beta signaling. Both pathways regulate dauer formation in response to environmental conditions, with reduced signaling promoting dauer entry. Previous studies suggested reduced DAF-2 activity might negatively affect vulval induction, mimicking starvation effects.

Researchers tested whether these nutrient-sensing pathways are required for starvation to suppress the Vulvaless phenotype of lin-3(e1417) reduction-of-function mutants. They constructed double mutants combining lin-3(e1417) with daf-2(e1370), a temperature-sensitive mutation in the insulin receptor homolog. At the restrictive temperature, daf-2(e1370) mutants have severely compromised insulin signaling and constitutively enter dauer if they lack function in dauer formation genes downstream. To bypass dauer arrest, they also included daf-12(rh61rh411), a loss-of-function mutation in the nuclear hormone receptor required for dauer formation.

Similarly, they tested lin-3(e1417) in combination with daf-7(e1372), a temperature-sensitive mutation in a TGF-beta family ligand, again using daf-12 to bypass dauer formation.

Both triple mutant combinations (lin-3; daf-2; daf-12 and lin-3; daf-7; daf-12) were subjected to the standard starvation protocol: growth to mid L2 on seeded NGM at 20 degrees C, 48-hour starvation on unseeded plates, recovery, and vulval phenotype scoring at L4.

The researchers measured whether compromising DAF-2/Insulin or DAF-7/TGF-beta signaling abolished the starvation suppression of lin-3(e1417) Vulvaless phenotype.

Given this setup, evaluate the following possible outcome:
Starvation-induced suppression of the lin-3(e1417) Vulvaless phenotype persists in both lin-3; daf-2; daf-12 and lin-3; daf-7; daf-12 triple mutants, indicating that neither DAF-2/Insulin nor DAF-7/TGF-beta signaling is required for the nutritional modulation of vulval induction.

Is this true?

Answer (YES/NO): YES